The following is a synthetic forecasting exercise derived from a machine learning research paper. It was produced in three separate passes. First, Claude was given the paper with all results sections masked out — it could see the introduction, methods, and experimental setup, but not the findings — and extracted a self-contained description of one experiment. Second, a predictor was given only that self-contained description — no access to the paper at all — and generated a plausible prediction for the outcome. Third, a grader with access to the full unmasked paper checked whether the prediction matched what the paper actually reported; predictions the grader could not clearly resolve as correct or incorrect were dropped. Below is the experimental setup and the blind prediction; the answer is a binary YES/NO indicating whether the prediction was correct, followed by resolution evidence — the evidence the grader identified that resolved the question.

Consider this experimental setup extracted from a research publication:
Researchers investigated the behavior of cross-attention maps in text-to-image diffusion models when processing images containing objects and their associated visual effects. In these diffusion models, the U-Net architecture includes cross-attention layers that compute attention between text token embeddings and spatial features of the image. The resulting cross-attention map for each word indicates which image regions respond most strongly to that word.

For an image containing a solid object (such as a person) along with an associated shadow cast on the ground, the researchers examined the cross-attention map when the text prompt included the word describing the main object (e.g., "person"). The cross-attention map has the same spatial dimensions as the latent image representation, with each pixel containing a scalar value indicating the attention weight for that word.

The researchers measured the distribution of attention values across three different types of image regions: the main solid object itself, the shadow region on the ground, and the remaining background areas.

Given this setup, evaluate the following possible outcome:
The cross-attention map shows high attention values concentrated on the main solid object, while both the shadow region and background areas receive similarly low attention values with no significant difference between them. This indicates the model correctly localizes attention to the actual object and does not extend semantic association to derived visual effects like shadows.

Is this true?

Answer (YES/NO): NO